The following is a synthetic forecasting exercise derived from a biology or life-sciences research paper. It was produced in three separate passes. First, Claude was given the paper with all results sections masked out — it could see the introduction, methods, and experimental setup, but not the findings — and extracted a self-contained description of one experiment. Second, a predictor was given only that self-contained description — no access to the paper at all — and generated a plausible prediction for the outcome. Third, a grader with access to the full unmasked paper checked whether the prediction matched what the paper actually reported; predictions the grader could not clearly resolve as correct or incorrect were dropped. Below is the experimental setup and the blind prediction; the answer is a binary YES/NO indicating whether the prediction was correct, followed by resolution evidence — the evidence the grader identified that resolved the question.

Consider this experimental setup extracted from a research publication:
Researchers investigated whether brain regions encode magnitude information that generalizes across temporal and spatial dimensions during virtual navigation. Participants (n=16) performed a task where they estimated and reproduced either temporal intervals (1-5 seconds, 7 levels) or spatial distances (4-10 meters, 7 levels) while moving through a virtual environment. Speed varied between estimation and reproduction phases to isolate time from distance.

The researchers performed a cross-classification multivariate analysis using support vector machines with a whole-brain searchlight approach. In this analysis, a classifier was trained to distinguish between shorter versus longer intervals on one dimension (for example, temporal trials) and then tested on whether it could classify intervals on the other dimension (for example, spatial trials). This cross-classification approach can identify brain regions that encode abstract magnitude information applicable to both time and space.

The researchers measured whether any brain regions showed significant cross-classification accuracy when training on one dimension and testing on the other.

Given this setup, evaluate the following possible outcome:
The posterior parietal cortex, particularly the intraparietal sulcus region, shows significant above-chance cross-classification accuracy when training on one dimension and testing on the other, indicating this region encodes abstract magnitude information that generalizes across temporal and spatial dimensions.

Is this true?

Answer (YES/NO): NO